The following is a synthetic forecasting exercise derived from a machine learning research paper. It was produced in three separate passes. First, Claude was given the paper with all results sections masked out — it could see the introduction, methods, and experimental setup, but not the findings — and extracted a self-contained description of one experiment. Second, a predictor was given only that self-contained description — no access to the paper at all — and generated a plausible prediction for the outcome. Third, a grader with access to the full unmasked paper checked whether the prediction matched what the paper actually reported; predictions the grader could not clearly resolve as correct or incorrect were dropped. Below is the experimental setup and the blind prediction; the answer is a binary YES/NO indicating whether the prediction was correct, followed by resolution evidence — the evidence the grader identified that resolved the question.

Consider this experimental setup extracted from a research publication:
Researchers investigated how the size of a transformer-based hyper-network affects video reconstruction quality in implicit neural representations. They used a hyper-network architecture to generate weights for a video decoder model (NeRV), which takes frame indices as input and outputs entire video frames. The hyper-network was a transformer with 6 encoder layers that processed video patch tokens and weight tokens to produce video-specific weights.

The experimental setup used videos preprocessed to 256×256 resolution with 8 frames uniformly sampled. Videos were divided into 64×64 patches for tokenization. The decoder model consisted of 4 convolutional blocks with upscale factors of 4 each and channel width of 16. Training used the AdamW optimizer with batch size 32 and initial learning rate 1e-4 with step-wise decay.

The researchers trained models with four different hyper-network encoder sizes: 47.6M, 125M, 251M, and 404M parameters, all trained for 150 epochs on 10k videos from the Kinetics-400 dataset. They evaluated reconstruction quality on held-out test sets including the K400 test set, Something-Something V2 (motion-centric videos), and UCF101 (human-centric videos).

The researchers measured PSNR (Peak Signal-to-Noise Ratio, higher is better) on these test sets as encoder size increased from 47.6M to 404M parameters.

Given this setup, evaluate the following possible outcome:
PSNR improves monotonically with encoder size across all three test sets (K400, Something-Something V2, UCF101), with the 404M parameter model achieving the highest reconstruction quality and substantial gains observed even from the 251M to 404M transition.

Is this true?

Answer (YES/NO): NO